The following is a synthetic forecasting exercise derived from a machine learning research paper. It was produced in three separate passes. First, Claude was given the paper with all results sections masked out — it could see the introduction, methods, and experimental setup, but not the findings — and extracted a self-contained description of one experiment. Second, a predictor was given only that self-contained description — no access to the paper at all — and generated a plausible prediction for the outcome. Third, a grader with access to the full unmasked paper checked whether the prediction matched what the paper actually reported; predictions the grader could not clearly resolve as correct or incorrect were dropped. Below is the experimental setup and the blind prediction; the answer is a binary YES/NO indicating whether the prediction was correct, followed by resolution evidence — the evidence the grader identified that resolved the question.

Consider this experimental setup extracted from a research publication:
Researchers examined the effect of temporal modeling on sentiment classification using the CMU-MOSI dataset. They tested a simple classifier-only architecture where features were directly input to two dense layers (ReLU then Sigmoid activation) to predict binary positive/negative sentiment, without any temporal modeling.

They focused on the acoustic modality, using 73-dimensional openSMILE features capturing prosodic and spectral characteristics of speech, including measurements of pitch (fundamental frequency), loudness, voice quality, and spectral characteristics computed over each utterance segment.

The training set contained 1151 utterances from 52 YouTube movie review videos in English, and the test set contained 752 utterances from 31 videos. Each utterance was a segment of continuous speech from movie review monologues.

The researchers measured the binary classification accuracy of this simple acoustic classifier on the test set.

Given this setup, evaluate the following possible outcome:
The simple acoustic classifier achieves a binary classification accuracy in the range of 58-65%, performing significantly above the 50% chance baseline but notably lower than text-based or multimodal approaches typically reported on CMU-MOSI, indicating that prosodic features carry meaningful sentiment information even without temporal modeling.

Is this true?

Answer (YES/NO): NO